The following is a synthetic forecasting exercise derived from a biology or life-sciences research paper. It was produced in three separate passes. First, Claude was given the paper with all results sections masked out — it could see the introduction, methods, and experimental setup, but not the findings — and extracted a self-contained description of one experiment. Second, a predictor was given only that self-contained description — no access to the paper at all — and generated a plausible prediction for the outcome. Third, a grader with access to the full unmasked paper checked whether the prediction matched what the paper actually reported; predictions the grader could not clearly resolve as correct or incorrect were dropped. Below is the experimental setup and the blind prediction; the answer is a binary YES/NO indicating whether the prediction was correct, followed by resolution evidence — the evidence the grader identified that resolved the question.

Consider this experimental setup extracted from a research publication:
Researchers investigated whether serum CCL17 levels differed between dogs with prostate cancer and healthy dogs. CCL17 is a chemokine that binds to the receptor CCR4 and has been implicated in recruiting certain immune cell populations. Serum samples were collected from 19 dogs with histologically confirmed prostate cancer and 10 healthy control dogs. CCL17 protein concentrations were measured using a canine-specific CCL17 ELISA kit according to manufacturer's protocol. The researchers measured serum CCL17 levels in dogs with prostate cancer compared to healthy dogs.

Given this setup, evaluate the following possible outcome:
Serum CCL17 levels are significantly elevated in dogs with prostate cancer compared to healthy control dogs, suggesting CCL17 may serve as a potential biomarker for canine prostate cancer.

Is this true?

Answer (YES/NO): NO